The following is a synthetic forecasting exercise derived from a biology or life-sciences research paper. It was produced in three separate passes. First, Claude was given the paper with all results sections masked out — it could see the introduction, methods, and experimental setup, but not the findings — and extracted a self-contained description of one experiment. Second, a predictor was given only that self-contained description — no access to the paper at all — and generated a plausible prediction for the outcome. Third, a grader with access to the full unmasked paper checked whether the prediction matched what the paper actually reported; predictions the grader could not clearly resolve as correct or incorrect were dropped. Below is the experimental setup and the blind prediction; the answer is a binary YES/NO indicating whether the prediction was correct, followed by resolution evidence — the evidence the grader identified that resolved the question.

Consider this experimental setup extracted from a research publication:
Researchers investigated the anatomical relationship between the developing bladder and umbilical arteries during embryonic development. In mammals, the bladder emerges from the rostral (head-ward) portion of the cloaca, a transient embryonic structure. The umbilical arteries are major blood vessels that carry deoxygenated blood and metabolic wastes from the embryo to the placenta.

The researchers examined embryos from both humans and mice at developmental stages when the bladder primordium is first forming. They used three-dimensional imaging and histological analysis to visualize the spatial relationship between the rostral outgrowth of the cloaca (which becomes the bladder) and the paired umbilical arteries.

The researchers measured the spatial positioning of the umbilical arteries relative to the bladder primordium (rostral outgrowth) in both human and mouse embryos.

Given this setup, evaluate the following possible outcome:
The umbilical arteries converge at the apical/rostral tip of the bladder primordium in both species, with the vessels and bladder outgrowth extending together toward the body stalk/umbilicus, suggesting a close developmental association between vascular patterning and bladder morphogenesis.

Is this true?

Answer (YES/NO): NO